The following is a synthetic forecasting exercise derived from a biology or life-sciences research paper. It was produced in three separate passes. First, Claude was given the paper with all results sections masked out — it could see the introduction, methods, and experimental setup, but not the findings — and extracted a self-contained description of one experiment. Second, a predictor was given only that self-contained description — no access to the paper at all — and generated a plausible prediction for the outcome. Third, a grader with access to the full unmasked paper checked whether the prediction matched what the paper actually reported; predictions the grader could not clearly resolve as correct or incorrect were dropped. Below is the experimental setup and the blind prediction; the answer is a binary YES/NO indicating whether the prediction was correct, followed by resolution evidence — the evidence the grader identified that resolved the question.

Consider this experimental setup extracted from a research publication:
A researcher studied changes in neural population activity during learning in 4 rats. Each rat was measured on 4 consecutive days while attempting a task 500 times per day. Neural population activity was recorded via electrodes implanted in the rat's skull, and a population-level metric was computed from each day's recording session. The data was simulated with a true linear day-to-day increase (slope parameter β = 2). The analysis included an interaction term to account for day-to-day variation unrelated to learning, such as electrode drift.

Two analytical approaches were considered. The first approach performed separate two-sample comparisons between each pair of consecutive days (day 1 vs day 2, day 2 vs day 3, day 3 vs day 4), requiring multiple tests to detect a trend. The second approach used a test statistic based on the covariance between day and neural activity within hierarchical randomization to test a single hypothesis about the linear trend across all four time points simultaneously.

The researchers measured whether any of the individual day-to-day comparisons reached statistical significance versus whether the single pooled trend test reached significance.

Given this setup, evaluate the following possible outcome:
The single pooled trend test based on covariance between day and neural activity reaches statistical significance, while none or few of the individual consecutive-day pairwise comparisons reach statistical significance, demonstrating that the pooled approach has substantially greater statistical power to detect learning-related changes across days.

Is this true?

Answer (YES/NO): YES